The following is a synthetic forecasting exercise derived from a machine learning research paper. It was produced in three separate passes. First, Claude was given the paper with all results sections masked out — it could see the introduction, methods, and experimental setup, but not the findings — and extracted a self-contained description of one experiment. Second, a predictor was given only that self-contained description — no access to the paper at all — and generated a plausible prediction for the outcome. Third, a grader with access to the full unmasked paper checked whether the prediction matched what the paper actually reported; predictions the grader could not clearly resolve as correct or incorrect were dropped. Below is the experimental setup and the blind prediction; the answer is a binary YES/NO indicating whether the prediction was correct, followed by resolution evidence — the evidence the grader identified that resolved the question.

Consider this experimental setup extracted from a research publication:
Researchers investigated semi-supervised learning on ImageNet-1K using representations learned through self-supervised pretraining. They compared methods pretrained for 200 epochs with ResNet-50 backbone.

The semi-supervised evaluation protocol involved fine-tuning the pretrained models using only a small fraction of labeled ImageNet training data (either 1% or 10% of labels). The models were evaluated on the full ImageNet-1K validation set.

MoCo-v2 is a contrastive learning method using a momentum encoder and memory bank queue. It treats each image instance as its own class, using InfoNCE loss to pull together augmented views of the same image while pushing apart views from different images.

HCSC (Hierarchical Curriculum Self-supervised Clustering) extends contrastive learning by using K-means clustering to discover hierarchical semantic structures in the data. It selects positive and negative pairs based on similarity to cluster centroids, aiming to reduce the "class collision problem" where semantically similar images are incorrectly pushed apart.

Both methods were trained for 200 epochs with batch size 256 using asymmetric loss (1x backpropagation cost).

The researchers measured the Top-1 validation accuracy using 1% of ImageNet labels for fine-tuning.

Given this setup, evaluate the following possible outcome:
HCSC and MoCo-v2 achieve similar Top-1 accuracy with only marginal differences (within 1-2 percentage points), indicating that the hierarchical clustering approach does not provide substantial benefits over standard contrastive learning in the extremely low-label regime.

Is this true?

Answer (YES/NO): NO